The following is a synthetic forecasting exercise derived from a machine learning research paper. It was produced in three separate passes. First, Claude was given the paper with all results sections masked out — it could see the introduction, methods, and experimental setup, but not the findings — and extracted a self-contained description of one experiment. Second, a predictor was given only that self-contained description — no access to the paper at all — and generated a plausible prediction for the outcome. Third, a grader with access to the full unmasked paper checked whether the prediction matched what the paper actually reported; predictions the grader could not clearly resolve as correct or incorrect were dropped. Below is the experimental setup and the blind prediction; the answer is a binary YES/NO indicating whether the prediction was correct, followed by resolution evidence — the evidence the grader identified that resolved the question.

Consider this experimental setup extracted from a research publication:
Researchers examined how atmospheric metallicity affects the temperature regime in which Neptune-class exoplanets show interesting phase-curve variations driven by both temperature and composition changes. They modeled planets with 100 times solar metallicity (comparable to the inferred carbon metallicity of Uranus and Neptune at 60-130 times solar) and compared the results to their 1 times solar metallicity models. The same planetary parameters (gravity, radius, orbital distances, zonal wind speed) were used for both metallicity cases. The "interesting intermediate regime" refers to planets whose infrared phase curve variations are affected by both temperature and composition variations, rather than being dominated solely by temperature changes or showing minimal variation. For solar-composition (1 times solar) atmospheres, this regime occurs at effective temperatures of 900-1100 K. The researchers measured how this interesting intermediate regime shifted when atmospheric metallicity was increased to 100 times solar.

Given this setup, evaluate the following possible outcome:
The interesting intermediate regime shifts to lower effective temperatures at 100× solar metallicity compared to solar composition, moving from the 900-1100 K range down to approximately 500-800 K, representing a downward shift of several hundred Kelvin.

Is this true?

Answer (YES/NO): YES